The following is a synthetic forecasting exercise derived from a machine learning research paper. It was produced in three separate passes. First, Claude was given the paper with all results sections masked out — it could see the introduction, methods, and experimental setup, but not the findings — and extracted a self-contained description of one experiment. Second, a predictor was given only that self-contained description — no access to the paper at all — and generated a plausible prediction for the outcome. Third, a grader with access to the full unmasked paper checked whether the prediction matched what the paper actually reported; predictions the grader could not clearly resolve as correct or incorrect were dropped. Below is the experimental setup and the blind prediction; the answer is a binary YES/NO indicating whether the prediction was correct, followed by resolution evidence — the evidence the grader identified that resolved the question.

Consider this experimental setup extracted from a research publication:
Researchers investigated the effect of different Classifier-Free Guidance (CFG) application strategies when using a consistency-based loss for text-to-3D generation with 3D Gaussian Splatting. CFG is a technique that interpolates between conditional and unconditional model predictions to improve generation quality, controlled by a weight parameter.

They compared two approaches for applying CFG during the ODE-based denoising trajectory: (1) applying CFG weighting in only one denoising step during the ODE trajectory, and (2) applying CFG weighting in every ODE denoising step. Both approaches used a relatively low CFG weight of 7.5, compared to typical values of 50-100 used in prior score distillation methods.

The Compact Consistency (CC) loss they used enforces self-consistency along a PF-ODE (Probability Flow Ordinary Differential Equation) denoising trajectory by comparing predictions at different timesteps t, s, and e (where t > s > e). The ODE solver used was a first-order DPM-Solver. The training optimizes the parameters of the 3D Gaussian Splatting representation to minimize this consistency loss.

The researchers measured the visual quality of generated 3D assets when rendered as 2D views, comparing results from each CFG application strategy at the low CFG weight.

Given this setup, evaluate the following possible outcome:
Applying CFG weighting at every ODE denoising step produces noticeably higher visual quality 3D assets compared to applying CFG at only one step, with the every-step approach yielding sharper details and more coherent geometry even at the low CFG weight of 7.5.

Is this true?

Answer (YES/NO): NO